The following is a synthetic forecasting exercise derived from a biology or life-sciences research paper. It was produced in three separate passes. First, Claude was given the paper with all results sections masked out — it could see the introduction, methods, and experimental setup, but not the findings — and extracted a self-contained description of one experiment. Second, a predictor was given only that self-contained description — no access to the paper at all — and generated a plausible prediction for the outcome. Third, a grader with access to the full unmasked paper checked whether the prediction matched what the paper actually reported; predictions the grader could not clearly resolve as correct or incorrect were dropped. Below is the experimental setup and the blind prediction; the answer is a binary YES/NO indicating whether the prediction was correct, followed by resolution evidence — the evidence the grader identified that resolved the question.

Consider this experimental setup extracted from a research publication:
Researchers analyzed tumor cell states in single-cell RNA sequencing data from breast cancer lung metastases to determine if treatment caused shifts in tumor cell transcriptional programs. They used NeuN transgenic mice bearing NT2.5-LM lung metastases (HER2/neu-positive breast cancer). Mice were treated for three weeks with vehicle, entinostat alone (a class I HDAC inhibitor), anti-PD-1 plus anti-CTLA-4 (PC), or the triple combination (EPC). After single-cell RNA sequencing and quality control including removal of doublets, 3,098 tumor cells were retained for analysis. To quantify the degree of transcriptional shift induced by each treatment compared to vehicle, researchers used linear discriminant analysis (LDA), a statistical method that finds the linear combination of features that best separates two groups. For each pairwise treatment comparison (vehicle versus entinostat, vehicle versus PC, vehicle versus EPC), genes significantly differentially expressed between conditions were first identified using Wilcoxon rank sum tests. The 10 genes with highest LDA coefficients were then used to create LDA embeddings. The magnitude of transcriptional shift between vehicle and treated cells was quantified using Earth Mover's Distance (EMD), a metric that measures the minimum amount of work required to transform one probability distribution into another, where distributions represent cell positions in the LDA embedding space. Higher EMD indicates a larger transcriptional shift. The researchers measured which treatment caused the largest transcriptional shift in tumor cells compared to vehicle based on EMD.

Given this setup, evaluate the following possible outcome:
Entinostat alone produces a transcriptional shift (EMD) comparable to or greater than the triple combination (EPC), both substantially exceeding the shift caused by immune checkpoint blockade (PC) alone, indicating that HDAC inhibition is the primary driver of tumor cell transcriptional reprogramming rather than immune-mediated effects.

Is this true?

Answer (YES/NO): YES